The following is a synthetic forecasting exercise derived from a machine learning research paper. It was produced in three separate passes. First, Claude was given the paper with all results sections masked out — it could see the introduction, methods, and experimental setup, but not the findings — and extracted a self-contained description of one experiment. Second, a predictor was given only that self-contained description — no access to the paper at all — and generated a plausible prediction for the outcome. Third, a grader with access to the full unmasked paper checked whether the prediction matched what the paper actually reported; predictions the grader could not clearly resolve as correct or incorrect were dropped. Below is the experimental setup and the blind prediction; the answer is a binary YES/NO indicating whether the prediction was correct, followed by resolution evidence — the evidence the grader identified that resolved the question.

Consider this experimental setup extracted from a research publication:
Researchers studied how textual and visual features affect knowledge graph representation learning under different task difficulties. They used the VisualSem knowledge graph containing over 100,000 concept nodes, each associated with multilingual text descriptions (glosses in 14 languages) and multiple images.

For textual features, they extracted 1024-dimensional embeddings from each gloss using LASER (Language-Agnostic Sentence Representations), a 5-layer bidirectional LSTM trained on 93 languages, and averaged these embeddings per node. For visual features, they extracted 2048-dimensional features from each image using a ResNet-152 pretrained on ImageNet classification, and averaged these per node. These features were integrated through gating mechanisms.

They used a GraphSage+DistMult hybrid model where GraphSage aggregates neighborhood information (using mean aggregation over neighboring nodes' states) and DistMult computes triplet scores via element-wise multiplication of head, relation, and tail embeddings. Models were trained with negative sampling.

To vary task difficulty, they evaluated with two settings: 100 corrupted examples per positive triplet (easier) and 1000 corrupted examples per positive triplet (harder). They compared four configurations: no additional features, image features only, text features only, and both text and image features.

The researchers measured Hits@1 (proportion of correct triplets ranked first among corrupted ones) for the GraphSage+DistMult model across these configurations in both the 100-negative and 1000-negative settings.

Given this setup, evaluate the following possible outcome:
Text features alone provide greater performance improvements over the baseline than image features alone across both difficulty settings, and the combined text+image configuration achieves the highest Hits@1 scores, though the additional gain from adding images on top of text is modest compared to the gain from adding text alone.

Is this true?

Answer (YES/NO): NO